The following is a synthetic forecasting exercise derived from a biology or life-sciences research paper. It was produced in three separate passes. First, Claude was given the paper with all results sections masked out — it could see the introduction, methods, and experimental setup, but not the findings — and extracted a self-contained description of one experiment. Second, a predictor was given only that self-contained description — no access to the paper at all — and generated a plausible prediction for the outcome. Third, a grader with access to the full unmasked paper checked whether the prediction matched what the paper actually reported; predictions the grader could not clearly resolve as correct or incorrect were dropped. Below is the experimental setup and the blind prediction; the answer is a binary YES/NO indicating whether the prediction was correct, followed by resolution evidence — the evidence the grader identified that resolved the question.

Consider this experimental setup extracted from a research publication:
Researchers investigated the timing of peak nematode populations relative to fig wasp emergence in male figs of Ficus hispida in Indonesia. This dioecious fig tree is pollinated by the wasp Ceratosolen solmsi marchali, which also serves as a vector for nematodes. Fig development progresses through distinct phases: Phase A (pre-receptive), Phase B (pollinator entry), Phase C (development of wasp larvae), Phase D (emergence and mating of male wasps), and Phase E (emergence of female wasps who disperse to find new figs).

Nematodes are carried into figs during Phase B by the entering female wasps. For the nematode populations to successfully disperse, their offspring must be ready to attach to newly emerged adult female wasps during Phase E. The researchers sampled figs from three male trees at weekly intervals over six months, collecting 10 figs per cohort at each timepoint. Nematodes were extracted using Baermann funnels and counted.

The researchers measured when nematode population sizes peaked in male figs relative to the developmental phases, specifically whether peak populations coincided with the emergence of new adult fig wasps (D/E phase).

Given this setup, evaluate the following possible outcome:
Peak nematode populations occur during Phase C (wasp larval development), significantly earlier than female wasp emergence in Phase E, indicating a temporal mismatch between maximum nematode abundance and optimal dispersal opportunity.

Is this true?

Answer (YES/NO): NO